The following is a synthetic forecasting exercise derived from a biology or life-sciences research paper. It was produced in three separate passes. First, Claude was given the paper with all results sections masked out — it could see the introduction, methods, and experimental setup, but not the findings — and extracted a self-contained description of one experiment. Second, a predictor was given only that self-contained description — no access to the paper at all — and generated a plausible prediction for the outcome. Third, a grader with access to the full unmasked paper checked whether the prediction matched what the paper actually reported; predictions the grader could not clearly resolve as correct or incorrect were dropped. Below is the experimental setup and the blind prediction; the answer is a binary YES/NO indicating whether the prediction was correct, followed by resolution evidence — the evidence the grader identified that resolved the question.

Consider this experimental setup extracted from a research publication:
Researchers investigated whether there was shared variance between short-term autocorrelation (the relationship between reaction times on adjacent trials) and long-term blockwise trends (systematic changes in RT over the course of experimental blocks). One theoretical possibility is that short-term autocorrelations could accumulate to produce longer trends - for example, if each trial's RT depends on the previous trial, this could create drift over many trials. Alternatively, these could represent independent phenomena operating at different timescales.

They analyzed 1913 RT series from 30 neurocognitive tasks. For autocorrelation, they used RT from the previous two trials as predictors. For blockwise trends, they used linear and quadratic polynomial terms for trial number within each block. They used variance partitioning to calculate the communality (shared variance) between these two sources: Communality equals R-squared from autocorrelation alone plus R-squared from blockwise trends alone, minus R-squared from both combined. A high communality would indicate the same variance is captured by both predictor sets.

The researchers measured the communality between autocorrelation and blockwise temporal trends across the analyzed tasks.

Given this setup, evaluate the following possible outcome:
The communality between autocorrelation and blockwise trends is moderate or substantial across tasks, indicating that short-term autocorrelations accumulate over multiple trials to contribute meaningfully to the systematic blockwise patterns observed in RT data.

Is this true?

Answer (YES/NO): NO